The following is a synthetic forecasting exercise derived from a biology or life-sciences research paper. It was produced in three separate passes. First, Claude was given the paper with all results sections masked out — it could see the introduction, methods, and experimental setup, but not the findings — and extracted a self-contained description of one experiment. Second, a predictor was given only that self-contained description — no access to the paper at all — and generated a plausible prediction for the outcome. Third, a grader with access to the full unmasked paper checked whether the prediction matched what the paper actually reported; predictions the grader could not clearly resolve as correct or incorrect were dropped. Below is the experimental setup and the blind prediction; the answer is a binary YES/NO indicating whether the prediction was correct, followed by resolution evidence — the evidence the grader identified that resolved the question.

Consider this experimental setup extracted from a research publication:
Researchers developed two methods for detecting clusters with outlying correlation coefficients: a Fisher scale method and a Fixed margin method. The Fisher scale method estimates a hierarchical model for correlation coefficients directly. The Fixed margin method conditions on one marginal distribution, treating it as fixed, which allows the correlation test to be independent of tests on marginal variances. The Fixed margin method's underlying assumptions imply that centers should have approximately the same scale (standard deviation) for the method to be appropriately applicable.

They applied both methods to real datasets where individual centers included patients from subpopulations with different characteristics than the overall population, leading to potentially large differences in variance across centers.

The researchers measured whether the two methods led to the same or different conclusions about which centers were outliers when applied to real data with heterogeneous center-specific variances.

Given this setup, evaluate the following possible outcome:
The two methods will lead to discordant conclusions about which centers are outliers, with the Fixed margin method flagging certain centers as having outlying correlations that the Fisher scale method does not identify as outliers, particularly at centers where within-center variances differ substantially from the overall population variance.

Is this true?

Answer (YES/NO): NO